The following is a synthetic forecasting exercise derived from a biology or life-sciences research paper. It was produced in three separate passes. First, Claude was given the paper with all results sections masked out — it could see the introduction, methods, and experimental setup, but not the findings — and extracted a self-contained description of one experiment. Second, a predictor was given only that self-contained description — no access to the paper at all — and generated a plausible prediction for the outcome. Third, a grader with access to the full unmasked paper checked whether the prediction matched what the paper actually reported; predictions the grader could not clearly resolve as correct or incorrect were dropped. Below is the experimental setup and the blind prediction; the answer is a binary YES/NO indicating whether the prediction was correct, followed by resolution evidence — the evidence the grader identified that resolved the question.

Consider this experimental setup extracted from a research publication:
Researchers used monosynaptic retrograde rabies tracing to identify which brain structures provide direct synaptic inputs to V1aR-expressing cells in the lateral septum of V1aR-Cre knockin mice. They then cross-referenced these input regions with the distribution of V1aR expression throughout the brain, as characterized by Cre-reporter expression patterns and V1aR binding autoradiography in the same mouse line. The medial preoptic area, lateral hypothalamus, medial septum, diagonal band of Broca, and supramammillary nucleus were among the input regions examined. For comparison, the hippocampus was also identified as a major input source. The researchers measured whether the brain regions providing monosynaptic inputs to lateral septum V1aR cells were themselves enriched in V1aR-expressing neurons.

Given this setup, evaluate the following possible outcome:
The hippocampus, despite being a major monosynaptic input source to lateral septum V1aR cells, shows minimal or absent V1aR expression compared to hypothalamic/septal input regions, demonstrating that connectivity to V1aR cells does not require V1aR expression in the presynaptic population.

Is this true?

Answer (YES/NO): YES